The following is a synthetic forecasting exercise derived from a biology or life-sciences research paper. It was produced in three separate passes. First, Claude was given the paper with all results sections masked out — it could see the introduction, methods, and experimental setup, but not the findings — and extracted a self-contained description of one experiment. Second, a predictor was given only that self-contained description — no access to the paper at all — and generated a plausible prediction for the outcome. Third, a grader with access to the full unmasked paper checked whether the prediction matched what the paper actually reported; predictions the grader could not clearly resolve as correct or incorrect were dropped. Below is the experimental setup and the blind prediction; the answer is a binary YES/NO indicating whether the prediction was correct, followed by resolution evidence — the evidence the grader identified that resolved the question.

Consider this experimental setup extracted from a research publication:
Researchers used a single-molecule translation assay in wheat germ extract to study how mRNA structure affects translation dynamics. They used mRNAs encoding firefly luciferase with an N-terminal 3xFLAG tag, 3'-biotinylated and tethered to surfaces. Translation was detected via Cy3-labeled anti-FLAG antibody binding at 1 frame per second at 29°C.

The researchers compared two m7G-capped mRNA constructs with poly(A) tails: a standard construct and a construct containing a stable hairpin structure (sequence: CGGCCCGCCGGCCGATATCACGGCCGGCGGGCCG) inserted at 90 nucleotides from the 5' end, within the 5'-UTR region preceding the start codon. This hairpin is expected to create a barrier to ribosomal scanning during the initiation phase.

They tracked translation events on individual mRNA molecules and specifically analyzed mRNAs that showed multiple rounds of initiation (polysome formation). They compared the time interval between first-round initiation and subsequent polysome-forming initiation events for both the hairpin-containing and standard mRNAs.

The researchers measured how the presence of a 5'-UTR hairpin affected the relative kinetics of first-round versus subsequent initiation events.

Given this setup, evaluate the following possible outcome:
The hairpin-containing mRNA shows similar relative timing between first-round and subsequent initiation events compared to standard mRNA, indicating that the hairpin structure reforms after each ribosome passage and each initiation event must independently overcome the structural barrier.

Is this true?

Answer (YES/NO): NO